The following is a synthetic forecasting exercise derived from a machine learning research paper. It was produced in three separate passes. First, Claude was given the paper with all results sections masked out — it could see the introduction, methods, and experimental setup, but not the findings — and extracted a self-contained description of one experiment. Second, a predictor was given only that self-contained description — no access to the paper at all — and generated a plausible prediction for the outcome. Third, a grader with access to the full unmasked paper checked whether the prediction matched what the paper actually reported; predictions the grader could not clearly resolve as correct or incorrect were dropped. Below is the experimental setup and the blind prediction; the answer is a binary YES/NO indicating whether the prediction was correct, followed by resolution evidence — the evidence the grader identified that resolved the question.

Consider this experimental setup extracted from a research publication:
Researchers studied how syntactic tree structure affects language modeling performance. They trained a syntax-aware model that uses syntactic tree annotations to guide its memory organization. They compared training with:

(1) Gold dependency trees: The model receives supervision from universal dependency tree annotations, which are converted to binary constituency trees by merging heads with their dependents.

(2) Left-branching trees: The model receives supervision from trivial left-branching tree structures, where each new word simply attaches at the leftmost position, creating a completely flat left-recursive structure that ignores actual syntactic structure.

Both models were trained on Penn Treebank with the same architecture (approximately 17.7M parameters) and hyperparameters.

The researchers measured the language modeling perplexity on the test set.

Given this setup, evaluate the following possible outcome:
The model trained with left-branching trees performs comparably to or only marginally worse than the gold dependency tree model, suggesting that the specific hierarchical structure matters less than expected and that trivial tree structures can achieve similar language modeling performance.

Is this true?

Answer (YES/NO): NO